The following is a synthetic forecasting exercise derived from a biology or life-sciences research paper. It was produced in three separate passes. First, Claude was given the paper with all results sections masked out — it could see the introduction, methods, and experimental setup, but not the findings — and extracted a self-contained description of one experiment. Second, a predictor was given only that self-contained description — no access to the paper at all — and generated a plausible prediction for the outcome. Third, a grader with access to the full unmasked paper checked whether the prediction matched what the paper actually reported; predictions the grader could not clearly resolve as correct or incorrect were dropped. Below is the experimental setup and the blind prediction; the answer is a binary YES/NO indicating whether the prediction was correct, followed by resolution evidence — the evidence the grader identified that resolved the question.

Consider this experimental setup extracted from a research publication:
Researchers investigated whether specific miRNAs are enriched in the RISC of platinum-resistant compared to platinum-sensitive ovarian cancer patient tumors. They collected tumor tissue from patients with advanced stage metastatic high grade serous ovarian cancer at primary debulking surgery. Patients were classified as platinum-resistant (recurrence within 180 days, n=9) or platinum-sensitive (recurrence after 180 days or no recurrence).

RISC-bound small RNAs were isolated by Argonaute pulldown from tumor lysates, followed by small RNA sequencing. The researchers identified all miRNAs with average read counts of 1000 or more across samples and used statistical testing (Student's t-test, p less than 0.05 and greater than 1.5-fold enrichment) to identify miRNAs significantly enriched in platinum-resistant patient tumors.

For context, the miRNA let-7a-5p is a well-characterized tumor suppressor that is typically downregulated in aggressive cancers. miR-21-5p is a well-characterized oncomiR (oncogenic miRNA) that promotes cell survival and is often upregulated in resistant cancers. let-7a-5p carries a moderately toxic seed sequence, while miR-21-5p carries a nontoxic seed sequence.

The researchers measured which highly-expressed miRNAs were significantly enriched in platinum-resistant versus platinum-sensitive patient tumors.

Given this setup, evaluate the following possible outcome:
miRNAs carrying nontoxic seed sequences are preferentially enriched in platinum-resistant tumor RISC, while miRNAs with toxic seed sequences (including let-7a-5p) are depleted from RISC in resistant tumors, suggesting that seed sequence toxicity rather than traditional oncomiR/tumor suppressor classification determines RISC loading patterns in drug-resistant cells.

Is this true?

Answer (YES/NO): NO